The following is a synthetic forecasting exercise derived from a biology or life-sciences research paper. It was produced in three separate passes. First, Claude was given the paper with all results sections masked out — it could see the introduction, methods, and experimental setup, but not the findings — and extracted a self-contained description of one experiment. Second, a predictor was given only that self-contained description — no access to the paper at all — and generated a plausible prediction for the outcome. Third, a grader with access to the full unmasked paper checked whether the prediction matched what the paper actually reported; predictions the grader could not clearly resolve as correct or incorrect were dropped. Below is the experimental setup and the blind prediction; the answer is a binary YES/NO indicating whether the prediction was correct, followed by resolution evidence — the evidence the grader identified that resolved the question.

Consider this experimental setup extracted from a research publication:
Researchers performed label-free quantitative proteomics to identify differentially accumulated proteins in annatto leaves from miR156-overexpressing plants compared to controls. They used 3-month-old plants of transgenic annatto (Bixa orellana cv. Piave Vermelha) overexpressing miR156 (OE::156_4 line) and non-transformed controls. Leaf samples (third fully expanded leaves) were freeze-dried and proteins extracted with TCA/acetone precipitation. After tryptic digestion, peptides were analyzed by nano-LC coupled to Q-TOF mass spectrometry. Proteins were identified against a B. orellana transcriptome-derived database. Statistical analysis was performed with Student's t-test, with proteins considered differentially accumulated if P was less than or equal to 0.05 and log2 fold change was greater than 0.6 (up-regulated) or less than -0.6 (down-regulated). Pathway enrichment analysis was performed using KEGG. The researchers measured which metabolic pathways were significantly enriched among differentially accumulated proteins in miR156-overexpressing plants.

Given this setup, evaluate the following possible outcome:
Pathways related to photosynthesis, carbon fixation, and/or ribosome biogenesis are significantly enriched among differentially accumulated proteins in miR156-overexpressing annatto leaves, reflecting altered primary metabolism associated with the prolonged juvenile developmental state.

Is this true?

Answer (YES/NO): YES